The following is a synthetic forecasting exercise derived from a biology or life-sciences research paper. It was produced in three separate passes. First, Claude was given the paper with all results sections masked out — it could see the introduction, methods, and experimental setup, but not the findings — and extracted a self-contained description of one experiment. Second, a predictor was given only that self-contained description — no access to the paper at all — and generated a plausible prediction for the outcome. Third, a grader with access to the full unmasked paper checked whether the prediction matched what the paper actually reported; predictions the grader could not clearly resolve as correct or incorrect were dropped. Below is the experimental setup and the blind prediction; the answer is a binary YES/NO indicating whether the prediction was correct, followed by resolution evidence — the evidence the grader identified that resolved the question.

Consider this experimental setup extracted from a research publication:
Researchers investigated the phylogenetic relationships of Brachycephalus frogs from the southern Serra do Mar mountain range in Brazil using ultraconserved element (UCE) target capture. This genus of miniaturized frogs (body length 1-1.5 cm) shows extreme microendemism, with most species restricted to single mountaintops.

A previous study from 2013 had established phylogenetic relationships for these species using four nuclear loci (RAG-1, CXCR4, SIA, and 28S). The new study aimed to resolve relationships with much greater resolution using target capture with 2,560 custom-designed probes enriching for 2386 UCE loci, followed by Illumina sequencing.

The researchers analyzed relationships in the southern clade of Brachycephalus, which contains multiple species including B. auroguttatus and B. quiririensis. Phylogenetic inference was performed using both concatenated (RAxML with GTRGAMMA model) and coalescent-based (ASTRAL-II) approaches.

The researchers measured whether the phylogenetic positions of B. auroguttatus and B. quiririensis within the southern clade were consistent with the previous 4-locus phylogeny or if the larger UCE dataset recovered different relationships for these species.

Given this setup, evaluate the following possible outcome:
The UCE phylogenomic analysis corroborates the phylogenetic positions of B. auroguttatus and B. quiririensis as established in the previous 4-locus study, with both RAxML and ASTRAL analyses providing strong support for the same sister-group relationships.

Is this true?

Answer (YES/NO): NO